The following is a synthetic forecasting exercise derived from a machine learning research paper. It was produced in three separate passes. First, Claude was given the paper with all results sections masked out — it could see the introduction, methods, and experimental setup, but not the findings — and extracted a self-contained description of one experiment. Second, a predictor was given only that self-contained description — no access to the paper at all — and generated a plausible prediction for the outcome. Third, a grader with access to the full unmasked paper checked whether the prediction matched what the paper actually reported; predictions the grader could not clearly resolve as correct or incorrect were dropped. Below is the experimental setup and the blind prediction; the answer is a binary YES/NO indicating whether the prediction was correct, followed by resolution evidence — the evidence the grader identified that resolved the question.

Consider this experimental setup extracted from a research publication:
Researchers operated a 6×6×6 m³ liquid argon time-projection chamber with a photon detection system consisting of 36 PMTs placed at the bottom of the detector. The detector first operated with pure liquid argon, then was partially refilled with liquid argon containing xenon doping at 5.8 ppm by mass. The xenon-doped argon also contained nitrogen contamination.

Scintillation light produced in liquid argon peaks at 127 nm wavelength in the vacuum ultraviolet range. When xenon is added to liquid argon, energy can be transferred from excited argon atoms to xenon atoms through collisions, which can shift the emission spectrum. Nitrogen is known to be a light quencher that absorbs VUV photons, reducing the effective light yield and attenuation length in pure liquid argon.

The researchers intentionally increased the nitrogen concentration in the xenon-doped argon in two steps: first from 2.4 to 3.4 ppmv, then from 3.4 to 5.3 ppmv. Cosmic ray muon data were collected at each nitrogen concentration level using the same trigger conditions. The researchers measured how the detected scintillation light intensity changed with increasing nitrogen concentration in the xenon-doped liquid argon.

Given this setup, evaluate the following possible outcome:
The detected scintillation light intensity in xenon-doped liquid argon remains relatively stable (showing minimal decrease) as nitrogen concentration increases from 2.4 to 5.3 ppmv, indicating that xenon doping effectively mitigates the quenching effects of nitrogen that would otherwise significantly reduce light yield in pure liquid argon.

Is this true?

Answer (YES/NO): NO